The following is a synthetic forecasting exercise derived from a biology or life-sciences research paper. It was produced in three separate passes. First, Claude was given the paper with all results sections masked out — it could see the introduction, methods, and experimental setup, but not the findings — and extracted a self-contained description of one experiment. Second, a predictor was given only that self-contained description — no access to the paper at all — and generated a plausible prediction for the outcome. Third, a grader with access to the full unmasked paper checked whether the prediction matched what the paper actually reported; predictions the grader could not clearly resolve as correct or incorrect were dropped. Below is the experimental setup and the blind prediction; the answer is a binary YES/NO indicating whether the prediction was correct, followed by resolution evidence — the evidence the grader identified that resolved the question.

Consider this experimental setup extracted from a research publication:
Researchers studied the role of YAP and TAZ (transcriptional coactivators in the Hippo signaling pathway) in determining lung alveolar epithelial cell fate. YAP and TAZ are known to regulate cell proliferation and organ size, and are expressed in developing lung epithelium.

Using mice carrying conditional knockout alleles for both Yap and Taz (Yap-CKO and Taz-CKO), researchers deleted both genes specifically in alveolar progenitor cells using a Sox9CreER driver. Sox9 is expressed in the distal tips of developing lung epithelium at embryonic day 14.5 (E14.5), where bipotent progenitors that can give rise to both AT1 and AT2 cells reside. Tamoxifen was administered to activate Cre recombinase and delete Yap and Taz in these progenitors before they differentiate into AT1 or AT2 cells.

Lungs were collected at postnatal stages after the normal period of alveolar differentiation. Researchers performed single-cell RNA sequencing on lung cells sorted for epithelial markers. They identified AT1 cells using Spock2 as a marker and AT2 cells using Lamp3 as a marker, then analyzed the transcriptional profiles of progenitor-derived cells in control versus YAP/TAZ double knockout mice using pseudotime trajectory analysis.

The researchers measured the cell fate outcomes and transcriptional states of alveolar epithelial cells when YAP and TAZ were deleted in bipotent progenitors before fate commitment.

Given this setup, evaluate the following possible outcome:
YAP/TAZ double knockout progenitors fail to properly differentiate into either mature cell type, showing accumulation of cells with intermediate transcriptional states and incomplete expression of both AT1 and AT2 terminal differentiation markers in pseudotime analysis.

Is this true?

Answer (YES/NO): NO